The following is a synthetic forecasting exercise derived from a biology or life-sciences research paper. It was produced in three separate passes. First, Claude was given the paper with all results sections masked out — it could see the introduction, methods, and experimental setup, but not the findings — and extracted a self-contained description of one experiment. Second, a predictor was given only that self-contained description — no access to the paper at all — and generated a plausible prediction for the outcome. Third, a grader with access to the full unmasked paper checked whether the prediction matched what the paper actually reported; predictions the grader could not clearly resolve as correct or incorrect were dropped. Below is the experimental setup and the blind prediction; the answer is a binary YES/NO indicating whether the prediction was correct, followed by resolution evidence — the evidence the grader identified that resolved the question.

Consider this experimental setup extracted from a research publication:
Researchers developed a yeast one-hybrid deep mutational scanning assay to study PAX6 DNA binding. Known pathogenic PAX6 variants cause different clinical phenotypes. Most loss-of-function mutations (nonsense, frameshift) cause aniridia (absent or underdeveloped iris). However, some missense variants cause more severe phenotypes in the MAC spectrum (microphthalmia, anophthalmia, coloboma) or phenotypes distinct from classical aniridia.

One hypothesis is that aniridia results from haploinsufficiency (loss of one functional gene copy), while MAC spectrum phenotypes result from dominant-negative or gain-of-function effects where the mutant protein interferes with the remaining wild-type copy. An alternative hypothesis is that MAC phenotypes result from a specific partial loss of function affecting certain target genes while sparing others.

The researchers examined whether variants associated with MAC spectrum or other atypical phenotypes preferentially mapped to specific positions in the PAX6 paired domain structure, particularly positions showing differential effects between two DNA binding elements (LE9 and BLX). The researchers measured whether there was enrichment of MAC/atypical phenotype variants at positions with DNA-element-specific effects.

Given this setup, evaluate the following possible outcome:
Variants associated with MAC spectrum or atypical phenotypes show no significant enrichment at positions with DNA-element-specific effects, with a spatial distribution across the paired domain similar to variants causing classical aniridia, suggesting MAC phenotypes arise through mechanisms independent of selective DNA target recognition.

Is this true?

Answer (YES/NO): NO